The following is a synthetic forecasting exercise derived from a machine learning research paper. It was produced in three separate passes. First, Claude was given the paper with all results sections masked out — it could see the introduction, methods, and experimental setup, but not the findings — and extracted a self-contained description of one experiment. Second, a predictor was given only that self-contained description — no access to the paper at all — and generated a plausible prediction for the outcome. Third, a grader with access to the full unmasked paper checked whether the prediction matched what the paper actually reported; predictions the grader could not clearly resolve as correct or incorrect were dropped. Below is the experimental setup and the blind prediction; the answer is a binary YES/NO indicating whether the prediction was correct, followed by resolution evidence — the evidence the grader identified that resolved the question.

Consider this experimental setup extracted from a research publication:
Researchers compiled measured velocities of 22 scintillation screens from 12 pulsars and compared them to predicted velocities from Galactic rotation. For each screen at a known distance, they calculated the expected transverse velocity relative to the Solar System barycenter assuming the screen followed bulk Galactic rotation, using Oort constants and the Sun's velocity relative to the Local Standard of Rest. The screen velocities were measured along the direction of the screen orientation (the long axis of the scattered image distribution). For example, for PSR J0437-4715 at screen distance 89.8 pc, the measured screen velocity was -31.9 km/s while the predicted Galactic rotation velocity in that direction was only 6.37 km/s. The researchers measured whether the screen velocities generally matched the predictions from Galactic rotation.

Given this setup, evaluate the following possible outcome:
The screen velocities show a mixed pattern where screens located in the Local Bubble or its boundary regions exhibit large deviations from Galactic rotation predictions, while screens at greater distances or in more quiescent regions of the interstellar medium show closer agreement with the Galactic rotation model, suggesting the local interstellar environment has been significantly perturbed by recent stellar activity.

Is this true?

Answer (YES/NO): NO